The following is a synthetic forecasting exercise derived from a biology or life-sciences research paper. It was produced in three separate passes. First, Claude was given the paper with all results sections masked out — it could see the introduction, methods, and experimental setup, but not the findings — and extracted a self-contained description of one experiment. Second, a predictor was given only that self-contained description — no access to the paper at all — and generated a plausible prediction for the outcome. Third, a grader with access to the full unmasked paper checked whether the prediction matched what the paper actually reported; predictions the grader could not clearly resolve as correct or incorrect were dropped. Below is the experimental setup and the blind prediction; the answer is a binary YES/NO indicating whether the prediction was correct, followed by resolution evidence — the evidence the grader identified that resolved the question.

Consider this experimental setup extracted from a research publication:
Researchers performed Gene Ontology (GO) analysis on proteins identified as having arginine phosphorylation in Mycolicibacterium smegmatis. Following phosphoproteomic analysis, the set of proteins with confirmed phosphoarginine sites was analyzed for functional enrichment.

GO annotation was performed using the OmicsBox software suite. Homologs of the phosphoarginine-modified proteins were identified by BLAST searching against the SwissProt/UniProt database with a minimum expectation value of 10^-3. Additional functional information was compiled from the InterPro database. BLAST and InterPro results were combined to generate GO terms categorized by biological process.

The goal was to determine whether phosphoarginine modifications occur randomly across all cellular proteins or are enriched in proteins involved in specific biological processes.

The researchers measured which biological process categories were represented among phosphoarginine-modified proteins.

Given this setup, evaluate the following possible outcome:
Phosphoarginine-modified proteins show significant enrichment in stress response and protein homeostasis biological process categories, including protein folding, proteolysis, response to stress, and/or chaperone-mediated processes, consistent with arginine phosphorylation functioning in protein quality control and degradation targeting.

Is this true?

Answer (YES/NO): NO